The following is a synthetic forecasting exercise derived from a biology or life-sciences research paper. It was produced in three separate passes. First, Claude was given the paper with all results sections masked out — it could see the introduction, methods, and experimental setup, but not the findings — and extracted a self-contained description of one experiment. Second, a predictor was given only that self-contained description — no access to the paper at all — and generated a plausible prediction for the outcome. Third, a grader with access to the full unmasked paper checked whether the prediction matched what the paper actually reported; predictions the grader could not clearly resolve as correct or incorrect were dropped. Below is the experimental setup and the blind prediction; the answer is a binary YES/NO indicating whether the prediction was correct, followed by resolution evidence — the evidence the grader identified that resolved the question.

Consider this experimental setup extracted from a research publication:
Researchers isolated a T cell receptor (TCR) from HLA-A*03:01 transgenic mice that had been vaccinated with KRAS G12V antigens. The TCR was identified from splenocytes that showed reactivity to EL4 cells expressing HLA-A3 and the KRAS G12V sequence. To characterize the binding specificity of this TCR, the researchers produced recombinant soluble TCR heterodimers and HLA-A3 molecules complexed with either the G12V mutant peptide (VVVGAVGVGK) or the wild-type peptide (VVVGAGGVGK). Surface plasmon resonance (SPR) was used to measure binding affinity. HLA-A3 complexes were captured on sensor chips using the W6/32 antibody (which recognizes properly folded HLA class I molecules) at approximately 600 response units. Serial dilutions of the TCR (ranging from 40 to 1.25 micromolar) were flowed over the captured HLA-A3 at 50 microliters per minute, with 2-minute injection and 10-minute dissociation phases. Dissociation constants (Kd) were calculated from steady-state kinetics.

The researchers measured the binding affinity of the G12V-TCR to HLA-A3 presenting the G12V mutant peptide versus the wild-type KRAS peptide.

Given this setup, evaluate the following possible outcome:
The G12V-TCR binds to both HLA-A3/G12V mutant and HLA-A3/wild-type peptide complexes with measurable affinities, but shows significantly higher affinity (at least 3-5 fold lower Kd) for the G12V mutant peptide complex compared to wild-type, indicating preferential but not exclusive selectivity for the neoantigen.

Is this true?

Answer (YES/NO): NO